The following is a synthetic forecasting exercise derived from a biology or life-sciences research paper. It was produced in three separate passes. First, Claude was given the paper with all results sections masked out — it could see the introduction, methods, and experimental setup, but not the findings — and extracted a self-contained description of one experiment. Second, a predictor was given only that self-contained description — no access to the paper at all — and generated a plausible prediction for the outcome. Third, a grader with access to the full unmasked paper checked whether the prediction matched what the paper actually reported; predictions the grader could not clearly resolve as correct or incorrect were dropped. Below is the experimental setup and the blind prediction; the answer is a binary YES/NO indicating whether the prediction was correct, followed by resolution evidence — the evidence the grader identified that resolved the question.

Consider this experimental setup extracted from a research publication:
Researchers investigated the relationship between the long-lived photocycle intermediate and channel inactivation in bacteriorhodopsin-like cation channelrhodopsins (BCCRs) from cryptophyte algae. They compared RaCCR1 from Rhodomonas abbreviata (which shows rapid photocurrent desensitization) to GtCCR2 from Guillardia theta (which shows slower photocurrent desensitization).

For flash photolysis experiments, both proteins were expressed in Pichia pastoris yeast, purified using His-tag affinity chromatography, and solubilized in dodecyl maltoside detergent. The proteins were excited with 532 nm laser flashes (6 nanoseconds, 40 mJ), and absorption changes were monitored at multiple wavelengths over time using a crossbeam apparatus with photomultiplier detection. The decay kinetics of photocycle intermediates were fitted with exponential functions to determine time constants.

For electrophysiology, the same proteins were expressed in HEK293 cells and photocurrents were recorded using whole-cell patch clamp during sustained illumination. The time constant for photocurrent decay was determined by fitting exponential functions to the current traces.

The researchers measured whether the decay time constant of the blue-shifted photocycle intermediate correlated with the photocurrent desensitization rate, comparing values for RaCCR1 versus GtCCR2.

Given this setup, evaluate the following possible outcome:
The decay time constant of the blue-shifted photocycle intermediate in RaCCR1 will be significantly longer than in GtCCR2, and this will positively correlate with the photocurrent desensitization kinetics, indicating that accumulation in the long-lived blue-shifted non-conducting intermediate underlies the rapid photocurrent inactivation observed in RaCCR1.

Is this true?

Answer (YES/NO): YES